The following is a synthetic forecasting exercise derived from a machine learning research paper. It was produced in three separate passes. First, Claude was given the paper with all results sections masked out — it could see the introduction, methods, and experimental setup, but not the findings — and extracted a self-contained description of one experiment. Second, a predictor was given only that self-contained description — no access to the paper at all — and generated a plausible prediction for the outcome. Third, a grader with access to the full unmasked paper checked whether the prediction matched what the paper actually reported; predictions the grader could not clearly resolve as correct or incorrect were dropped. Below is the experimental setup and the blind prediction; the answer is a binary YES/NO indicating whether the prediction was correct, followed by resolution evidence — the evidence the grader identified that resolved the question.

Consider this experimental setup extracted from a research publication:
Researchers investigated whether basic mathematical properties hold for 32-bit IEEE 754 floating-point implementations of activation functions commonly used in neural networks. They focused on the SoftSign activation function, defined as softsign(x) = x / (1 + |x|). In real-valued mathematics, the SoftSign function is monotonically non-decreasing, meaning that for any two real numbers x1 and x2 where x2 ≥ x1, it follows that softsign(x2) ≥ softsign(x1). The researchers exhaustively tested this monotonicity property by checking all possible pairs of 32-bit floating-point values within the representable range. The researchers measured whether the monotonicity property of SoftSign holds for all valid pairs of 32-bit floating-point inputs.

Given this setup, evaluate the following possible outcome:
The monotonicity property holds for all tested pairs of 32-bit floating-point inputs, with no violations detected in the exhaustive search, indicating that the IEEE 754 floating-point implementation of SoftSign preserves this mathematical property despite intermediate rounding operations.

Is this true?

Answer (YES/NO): NO